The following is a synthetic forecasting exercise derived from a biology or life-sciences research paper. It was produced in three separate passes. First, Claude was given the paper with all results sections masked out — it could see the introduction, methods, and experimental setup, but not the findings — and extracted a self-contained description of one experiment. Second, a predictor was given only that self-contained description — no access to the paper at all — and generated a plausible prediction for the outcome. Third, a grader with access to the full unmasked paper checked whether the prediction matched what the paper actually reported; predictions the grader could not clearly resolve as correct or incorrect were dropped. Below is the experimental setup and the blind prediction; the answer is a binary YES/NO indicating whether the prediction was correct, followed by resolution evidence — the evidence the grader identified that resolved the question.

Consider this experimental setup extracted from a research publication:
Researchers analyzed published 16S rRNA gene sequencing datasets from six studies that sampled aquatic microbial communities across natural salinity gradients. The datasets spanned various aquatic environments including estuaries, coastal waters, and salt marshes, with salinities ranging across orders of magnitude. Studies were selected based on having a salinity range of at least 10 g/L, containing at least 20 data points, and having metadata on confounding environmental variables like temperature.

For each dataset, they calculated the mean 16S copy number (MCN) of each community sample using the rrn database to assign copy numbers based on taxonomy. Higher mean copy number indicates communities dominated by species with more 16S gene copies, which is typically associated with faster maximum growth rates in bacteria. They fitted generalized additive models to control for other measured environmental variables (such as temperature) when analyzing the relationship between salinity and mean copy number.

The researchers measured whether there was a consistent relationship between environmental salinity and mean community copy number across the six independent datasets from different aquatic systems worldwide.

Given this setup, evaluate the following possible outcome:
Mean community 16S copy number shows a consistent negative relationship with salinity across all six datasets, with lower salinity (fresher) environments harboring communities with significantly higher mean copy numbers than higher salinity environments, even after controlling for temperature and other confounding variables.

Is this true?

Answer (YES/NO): NO